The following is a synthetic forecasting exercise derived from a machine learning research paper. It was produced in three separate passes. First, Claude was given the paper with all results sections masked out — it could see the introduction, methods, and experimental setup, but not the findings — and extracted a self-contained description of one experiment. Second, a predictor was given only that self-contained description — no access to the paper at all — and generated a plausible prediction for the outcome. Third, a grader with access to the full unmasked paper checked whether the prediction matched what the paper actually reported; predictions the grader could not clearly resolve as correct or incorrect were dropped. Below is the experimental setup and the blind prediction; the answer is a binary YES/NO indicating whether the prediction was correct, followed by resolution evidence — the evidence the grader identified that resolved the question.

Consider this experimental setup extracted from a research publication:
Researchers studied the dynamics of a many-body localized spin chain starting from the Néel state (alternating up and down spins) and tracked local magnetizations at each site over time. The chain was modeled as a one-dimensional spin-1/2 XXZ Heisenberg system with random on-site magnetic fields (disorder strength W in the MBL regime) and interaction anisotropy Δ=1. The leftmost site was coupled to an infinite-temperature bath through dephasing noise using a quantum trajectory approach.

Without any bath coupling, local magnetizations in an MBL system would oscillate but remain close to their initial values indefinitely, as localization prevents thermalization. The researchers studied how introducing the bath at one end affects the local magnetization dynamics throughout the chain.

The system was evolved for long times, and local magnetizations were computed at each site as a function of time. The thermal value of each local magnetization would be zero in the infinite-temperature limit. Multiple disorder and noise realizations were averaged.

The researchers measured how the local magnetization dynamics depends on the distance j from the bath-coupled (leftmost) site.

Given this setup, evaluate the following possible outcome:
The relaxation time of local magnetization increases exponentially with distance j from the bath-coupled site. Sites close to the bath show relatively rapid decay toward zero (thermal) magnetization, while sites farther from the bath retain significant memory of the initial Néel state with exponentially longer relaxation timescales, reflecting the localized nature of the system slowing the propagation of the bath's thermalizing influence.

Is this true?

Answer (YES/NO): YES